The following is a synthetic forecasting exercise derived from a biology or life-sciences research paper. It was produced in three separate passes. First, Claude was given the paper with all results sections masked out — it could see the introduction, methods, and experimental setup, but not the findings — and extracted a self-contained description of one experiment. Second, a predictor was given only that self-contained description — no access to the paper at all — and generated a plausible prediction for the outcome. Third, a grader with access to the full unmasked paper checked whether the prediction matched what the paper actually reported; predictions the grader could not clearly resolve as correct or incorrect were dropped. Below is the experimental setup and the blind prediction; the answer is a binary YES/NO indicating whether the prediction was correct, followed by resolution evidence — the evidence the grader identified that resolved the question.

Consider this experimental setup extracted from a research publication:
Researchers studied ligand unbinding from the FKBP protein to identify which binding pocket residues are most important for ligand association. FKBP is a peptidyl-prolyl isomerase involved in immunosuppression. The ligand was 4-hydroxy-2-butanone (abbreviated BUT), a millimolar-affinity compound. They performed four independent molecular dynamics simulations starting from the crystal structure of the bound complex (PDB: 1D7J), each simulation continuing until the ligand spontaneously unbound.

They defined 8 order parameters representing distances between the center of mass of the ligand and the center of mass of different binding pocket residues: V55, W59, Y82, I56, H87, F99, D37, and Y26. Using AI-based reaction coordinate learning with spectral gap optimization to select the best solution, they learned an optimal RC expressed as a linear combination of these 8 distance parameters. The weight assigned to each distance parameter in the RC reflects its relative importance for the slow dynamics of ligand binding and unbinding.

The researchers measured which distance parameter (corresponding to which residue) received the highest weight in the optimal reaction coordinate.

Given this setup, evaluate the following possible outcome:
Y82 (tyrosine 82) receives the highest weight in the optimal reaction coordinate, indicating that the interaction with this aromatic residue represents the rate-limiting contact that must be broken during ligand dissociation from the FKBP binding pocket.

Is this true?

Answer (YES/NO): NO